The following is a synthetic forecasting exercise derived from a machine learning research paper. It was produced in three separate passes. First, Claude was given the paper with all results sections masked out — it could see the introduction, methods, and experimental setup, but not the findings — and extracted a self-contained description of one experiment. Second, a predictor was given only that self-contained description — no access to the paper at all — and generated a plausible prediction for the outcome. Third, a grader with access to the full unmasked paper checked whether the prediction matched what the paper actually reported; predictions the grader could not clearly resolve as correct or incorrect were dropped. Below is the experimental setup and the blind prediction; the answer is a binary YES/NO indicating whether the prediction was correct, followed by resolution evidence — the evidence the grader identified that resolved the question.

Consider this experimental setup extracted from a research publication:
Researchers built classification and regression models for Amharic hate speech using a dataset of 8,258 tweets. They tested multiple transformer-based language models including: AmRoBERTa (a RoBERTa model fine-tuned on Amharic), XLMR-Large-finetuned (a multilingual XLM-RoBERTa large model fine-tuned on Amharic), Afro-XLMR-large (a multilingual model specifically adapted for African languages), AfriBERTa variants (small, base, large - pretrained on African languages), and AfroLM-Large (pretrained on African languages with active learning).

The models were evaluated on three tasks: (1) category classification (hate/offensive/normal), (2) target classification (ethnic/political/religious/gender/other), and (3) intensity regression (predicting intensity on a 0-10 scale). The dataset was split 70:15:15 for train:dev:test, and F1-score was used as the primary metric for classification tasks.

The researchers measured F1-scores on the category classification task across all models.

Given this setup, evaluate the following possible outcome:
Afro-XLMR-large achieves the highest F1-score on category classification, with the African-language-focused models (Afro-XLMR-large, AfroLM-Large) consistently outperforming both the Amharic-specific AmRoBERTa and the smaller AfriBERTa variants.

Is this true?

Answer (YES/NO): NO